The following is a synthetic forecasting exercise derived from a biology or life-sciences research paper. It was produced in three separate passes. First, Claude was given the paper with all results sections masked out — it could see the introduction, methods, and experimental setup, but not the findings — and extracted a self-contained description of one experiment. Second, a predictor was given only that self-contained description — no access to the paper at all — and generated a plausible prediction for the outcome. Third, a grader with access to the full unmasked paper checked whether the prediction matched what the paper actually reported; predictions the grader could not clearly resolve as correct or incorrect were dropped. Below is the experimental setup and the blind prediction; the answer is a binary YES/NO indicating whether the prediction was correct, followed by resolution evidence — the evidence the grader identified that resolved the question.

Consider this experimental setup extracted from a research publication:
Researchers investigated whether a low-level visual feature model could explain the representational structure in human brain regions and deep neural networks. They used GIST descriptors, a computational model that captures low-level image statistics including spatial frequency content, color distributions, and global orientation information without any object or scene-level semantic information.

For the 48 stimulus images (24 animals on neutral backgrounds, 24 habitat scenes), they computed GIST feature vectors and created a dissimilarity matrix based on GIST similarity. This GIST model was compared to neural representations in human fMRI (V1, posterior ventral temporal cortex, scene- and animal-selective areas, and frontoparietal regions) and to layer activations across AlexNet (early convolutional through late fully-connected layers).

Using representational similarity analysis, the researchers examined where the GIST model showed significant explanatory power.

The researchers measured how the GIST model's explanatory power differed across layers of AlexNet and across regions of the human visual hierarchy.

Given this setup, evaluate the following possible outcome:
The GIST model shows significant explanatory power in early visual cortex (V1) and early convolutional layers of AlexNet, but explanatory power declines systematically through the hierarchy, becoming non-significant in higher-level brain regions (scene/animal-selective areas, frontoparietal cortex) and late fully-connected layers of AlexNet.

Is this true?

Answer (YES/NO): NO